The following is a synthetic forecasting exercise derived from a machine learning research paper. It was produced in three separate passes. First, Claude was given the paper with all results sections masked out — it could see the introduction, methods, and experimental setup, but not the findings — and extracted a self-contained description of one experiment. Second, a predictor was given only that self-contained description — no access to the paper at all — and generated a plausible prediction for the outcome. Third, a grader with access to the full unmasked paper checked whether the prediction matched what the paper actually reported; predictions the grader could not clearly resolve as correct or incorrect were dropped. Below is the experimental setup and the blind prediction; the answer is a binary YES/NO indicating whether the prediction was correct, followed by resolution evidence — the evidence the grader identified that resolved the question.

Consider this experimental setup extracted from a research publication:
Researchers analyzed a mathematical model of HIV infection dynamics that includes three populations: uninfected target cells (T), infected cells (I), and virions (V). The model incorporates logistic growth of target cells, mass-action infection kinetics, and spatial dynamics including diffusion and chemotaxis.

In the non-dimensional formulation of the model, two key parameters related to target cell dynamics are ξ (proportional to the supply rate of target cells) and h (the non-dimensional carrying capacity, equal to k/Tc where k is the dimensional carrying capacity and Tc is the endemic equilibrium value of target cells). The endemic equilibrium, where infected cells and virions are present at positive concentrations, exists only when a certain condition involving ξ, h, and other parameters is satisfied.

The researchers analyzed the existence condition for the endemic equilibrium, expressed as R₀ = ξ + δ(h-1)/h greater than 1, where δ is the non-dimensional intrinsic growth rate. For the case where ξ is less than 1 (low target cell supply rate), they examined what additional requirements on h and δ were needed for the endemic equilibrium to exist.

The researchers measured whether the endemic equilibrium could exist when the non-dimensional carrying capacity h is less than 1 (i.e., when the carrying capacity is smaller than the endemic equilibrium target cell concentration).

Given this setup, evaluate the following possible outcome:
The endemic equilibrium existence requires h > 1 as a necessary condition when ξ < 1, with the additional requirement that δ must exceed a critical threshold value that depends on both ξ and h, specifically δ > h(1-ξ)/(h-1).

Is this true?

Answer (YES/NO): YES